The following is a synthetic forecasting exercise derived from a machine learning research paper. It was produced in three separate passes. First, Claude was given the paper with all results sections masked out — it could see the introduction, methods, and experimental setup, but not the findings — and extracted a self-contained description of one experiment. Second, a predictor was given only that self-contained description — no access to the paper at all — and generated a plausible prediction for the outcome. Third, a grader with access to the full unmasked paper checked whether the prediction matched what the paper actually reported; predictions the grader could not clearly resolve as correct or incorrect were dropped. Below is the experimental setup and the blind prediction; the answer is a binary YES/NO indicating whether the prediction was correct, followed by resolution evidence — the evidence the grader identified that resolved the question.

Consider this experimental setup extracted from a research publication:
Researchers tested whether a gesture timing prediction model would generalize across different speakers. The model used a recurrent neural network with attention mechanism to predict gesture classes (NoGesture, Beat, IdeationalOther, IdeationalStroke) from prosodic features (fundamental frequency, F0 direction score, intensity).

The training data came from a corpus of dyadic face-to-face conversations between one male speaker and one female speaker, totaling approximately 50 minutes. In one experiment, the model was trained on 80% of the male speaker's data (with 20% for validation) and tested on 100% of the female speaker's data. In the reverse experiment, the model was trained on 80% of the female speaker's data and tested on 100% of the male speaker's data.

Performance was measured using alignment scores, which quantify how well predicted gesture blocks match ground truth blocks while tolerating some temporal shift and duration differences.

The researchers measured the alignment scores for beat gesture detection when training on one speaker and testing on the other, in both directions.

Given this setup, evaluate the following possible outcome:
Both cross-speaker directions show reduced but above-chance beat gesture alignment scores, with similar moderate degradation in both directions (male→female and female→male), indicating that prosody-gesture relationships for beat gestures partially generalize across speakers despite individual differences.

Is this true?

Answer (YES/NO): NO